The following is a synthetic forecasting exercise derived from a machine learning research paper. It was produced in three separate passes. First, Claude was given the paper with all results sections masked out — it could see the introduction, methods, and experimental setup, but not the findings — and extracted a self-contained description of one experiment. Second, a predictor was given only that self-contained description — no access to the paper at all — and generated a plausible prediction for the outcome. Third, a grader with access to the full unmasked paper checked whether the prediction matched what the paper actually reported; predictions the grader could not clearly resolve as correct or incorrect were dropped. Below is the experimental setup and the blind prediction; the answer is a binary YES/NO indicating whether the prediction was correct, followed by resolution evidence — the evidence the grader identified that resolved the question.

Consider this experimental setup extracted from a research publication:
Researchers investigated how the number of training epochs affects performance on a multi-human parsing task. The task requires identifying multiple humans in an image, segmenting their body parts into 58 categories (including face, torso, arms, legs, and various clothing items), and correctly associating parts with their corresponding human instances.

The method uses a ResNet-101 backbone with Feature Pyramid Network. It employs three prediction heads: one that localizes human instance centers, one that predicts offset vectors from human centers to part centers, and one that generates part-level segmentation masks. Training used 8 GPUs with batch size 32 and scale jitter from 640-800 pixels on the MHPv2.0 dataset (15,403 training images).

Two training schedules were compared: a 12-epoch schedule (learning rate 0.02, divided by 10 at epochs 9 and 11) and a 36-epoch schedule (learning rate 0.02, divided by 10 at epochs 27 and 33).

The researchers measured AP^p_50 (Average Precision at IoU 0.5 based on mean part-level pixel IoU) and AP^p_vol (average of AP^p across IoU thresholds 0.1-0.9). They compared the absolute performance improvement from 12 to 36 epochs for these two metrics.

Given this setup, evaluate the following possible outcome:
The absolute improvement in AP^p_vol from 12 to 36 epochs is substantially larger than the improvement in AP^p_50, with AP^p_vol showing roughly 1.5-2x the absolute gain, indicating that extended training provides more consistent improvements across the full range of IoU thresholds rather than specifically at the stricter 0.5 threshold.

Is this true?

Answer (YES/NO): NO